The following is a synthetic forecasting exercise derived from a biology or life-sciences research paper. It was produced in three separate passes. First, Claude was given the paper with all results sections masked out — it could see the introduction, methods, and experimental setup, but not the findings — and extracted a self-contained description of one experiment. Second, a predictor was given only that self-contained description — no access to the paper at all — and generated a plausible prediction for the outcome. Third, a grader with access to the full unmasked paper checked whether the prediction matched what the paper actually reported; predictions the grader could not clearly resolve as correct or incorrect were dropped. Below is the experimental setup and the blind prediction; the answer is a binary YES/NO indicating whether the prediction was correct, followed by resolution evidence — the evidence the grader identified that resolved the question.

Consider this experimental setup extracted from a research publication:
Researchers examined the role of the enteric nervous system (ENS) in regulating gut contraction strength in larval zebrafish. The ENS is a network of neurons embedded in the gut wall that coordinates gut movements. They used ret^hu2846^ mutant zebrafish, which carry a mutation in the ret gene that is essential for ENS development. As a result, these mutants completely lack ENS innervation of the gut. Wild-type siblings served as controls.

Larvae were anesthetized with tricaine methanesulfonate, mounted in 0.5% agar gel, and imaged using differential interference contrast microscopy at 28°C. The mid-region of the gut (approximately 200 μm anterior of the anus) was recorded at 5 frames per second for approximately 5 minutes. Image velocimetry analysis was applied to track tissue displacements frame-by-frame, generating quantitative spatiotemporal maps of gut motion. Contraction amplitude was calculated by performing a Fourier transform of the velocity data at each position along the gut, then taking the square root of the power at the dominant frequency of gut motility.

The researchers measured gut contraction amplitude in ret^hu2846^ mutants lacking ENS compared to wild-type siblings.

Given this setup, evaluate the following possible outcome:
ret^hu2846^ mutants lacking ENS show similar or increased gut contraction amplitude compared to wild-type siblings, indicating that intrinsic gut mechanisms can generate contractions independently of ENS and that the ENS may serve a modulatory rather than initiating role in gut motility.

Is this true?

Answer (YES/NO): NO